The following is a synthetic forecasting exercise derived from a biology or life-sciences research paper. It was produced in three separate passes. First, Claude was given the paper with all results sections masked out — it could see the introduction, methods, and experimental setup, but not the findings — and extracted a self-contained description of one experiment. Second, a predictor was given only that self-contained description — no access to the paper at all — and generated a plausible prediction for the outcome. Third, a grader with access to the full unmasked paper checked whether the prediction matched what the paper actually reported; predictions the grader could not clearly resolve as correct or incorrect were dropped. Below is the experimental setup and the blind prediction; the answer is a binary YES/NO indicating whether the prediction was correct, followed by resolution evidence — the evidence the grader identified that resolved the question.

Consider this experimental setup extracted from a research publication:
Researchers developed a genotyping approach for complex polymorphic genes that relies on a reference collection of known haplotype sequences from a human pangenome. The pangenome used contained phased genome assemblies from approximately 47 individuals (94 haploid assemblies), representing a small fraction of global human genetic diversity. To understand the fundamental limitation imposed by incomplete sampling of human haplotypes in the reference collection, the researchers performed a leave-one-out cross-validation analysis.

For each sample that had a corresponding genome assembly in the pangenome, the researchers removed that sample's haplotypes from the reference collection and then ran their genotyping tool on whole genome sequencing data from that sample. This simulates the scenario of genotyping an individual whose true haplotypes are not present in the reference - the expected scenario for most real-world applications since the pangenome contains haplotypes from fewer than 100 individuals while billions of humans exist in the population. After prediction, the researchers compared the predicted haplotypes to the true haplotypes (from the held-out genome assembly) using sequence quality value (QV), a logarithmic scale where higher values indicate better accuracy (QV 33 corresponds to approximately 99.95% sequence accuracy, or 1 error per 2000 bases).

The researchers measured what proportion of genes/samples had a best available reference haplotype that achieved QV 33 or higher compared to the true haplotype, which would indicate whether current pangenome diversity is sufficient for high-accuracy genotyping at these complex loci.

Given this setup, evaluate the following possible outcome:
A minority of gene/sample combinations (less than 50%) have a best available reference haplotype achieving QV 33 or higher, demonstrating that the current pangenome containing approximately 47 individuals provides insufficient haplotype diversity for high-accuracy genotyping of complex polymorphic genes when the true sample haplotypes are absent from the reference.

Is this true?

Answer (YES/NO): NO